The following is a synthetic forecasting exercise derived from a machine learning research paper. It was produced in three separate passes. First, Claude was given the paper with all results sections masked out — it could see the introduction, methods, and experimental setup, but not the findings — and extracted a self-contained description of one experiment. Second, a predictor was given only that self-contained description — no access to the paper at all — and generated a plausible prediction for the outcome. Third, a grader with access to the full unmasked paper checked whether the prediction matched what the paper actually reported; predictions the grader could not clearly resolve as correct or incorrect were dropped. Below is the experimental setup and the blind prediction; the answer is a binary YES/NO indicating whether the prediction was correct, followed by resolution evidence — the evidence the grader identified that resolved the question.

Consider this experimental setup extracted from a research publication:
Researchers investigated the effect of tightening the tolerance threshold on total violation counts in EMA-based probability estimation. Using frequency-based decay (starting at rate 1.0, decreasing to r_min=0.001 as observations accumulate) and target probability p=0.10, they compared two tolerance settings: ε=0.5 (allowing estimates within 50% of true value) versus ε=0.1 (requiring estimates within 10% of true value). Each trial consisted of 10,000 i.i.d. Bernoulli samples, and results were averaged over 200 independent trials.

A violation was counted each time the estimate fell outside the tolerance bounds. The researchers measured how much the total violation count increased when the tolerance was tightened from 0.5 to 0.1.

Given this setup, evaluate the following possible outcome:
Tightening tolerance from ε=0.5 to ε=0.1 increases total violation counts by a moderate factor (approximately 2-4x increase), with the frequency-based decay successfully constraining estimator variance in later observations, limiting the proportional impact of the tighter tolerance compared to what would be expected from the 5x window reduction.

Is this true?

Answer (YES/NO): NO